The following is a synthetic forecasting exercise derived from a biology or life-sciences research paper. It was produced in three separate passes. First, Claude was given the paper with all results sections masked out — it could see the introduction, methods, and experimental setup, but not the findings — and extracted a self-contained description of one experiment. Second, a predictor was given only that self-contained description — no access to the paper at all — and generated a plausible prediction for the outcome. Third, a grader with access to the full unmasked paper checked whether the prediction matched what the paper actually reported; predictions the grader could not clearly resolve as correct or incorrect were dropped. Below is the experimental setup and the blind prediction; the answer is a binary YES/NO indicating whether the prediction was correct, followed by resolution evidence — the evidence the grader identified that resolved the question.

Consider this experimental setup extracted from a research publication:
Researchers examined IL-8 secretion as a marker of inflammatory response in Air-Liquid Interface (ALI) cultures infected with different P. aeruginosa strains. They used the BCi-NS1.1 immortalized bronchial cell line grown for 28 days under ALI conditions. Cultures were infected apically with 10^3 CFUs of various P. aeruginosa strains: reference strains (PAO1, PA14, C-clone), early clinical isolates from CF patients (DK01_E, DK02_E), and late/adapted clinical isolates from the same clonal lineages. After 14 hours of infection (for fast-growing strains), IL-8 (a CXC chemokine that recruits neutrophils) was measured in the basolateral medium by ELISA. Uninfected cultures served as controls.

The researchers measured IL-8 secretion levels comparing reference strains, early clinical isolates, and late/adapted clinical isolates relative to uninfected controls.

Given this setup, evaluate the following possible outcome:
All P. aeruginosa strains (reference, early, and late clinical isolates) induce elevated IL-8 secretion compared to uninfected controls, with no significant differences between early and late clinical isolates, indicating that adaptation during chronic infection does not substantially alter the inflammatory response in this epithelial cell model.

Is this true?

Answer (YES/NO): NO